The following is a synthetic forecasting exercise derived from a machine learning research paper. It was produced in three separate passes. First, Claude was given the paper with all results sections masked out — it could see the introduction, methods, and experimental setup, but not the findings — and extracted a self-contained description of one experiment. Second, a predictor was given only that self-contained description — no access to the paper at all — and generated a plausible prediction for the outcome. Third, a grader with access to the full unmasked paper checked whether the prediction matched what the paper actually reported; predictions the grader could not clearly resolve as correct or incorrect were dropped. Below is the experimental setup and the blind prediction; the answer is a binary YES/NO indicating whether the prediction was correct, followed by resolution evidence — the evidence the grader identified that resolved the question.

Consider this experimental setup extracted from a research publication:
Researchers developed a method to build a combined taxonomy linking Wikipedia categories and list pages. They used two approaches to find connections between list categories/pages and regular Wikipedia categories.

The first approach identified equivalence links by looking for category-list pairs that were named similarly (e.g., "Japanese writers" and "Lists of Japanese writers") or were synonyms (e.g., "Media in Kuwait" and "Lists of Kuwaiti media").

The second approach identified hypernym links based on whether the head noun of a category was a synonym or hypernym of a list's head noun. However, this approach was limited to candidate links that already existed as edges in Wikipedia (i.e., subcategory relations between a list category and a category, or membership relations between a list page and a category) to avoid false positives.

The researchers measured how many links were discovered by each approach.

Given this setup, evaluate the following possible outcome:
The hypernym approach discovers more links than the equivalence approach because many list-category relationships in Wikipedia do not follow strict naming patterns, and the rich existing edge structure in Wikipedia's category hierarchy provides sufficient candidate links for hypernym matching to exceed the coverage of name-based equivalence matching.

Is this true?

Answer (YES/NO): NO